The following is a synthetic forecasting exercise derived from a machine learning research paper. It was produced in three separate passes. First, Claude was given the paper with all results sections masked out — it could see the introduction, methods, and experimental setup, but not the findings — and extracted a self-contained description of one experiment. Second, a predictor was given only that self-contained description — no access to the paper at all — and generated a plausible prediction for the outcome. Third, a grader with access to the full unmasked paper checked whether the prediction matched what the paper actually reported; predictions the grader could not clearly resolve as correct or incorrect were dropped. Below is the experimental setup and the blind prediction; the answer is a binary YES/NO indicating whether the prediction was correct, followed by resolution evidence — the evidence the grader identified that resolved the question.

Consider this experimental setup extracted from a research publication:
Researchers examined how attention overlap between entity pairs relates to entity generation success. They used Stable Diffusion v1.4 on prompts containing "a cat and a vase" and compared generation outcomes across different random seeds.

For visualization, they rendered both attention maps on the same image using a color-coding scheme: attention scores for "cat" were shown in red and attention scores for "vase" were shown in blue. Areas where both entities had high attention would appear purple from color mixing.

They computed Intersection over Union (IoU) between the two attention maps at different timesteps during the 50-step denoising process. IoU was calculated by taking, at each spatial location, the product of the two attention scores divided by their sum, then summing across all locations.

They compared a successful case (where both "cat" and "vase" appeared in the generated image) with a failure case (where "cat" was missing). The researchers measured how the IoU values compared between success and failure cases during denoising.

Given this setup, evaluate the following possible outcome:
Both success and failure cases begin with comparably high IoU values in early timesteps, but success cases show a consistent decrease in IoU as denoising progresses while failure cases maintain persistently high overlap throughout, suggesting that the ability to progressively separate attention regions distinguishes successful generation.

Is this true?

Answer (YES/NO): NO